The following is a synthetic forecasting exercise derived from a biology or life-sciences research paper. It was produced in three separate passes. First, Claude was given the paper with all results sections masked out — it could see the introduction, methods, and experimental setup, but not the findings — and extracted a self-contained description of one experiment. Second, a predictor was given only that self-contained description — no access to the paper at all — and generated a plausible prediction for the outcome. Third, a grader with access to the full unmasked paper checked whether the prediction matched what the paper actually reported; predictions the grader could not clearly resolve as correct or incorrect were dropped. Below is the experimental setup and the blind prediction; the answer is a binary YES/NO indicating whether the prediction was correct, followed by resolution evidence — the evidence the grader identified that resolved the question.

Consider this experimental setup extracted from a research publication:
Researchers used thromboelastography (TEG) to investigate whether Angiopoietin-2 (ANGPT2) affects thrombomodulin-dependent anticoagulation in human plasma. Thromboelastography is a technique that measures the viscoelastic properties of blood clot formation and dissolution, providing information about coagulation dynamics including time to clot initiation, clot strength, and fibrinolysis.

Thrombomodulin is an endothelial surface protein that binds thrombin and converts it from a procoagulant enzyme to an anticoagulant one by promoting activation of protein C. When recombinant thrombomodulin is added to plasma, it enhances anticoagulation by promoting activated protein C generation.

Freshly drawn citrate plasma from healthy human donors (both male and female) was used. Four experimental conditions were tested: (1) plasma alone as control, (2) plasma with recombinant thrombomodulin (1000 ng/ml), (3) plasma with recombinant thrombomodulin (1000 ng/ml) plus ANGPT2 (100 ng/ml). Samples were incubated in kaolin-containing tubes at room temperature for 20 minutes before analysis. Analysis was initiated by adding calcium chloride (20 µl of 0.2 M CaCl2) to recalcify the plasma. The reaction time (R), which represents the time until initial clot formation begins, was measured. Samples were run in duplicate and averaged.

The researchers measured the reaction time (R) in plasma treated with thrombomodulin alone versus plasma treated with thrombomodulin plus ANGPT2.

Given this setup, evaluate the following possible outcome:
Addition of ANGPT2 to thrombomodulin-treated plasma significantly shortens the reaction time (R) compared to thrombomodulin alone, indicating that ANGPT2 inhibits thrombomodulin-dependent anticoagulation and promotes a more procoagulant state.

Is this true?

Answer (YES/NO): YES